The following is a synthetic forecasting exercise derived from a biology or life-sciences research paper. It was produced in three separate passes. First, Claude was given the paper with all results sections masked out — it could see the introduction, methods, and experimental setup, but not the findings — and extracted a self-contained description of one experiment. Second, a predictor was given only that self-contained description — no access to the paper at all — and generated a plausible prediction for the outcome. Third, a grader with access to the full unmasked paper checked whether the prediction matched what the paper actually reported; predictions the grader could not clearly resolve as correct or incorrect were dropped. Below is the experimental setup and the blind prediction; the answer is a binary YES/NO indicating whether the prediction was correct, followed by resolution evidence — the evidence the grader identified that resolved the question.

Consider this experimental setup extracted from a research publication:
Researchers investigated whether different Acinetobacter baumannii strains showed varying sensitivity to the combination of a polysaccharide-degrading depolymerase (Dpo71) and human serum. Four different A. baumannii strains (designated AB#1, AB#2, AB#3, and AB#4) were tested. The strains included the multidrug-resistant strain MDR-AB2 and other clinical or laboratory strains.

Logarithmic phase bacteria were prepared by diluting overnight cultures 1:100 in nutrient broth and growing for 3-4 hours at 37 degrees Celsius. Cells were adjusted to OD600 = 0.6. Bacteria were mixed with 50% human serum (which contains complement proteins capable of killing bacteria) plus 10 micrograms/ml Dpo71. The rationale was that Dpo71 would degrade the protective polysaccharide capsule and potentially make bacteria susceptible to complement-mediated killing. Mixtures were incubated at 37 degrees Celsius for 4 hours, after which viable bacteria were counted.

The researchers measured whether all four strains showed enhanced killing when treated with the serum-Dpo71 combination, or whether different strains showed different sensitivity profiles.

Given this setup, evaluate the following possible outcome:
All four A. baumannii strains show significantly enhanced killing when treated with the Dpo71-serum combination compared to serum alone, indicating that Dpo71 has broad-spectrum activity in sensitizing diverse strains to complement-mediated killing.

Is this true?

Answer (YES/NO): NO